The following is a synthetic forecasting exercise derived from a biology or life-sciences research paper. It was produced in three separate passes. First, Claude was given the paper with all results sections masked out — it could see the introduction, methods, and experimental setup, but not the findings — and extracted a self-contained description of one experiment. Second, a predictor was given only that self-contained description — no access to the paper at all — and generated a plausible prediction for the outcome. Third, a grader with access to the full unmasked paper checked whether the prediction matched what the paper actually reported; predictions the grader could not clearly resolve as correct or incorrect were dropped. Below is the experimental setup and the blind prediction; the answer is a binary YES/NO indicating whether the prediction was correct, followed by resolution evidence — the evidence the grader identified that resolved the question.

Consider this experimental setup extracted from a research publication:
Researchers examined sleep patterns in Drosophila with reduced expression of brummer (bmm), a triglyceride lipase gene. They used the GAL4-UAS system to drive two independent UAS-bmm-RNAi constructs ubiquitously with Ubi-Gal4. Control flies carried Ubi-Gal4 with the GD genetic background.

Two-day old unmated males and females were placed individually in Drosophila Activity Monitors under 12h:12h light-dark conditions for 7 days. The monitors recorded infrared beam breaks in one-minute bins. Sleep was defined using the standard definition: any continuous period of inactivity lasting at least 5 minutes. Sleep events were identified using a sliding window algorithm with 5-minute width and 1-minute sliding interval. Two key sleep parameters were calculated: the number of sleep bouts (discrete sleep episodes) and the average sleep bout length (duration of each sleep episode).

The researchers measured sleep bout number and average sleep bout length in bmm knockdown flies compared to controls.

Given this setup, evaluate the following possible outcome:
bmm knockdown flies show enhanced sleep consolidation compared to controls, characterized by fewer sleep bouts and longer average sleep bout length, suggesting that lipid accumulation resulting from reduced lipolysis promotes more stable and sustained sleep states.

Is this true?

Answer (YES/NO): NO